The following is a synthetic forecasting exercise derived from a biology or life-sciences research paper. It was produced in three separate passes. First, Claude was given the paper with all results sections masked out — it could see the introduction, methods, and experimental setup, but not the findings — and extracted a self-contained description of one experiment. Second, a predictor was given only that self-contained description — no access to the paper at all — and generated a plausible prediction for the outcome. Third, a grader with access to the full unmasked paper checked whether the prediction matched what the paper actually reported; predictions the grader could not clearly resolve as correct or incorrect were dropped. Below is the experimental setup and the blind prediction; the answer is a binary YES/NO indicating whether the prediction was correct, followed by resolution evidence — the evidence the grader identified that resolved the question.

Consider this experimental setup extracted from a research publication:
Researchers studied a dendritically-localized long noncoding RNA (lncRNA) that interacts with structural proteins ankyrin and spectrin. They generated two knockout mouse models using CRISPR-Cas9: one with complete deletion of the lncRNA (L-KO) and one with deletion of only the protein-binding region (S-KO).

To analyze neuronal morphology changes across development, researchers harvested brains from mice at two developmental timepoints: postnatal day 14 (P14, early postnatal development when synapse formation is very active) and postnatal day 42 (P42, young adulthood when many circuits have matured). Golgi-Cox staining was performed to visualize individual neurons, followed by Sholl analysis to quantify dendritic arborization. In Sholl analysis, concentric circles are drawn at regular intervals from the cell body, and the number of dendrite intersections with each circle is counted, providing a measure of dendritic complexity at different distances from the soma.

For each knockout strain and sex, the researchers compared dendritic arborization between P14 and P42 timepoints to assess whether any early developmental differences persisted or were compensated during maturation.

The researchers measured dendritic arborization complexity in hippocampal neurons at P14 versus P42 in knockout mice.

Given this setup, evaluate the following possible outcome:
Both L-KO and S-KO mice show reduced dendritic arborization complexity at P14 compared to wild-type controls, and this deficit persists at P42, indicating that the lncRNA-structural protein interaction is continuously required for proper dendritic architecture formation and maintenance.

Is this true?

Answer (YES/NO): NO